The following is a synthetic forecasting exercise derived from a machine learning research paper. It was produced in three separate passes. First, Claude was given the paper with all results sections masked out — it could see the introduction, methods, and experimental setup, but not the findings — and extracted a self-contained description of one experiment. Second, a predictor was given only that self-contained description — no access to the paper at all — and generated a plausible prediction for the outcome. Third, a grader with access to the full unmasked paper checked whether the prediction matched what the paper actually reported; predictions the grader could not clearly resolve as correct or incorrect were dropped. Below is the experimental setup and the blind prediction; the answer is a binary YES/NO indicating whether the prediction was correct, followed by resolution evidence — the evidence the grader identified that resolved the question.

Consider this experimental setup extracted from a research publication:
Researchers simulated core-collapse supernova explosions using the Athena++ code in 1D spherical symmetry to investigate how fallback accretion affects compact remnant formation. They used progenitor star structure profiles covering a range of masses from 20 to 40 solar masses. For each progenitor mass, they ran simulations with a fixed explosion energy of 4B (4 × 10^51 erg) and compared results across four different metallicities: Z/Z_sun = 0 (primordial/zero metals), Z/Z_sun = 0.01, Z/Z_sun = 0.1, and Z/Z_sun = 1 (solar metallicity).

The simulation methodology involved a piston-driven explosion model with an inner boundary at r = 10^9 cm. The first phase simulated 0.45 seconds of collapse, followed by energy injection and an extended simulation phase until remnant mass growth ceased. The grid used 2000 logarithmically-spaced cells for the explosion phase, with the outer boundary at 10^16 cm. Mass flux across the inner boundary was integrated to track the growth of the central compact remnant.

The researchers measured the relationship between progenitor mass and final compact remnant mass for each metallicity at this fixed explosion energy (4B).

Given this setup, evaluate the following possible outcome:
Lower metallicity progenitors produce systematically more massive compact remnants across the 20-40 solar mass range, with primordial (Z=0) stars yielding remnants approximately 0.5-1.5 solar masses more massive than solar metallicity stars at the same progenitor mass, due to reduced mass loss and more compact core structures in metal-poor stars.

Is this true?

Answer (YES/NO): NO